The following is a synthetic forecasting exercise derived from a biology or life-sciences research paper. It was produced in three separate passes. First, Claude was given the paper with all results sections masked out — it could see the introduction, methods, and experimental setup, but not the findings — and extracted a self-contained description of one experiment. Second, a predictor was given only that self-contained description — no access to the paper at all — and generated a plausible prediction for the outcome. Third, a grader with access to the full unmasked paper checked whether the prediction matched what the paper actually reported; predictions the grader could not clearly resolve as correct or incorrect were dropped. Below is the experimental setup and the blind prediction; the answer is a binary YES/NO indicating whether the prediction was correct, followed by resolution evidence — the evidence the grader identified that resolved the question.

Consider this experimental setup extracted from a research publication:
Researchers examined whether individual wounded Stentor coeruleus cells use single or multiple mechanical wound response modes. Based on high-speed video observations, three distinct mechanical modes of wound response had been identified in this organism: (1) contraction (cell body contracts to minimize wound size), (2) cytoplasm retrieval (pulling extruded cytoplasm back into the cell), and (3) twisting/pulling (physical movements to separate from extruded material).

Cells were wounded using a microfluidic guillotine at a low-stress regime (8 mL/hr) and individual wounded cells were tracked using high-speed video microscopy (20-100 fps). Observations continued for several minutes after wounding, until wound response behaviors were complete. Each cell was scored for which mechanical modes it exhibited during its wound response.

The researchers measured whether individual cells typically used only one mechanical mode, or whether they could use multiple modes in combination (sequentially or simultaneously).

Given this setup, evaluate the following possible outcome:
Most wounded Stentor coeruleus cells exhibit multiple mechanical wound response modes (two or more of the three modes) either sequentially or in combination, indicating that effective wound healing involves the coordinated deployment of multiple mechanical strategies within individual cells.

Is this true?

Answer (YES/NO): NO